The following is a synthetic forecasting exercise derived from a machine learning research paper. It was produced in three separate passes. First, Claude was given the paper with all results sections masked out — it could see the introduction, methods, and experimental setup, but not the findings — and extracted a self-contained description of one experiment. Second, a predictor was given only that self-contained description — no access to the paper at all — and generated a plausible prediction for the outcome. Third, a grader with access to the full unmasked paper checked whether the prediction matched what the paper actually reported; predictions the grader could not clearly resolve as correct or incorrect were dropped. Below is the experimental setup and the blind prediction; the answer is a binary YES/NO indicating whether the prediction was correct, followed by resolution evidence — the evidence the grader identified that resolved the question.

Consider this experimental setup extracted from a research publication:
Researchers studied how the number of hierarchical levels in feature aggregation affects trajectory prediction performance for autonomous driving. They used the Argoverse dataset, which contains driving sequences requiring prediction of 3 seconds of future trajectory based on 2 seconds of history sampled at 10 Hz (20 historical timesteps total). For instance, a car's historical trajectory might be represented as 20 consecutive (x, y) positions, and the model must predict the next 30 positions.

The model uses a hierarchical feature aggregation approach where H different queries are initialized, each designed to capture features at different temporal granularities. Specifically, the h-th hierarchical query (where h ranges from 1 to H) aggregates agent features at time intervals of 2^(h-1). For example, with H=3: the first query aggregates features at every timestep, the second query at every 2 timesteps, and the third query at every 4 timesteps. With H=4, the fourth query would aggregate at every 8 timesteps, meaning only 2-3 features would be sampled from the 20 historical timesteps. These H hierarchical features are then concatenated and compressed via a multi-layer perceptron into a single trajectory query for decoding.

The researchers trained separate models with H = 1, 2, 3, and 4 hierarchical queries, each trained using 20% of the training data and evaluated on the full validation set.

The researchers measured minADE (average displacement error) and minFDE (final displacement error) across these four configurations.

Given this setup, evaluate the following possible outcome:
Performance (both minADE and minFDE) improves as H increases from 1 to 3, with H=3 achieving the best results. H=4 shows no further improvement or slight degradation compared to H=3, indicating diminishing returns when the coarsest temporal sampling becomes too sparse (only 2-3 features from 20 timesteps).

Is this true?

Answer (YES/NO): YES